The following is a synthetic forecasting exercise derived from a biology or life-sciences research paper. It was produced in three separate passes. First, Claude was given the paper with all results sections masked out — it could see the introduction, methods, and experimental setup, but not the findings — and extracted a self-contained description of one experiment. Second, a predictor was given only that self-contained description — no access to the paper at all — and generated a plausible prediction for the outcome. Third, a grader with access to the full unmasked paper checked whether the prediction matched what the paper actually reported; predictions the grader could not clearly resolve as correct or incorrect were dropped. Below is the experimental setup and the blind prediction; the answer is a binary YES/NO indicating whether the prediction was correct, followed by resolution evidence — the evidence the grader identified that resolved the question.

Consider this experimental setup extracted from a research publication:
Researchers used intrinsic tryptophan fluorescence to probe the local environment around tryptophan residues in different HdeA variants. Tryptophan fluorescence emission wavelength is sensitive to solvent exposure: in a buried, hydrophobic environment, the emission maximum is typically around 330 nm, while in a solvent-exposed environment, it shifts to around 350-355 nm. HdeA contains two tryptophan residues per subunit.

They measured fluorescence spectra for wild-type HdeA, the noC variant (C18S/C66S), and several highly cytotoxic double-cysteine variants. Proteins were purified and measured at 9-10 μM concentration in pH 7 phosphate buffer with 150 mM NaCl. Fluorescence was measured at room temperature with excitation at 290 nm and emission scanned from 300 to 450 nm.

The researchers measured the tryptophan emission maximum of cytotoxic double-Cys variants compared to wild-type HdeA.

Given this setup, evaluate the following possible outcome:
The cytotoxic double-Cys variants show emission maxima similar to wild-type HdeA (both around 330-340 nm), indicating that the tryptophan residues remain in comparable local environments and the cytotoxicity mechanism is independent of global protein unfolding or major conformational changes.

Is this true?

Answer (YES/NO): NO